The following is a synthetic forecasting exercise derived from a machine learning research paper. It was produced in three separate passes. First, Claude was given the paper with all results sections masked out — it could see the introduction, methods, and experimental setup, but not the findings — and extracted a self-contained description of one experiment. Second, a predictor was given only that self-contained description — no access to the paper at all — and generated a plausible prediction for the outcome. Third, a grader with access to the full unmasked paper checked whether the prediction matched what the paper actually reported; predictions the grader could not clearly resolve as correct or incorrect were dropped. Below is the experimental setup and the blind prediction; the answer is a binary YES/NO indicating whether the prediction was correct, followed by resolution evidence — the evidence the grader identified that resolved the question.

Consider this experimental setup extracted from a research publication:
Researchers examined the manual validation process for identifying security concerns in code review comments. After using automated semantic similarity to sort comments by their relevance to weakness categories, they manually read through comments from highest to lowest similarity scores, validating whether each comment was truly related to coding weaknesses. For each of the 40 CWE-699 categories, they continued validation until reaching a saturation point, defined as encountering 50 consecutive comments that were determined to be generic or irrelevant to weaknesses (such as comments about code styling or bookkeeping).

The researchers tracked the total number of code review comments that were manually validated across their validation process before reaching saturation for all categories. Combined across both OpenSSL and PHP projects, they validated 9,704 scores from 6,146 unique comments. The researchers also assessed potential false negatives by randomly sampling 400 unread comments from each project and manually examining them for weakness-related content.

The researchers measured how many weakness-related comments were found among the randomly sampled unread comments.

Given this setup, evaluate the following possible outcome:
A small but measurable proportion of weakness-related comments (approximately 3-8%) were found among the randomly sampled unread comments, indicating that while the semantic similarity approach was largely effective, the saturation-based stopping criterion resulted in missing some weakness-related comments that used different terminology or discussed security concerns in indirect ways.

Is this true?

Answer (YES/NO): NO